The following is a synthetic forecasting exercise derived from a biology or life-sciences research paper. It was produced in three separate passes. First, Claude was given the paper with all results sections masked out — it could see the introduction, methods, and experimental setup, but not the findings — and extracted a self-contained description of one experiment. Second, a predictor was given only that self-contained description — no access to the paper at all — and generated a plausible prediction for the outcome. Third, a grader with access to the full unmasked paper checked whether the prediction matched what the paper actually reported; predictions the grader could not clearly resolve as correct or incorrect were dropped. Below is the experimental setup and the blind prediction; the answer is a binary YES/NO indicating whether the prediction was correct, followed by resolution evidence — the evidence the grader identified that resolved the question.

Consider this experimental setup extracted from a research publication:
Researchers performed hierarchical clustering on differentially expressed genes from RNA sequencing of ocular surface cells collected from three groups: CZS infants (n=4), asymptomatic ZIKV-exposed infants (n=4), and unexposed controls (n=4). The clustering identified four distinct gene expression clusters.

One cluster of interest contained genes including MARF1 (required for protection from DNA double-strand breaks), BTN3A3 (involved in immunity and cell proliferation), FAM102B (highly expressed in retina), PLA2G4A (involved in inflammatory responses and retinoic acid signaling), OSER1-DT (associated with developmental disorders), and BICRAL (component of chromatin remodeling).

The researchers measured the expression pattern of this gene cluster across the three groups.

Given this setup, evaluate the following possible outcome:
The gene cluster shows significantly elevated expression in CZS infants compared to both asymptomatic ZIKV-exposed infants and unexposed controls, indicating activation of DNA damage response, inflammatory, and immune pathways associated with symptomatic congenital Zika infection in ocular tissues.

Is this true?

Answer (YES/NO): NO